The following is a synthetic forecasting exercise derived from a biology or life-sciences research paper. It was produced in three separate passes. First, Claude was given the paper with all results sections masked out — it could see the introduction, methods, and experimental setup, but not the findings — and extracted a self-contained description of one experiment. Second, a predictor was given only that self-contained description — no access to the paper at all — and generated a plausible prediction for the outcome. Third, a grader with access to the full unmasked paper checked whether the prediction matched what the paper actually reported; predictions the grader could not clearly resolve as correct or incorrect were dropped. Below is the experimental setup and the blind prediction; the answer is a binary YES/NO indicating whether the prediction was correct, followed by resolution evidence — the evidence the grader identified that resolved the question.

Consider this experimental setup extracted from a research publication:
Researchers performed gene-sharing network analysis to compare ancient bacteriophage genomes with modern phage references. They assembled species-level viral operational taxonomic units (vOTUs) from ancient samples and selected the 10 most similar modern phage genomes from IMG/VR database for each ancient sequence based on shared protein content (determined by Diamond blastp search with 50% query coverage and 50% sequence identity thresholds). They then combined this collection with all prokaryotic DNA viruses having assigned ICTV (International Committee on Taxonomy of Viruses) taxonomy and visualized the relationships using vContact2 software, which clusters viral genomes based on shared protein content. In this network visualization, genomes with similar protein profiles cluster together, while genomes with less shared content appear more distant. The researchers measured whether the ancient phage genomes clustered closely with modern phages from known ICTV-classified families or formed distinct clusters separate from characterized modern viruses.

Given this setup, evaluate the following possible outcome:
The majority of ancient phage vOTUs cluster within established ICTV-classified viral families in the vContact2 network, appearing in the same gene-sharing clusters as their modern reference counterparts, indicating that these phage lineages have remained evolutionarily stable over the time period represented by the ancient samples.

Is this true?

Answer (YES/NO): NO